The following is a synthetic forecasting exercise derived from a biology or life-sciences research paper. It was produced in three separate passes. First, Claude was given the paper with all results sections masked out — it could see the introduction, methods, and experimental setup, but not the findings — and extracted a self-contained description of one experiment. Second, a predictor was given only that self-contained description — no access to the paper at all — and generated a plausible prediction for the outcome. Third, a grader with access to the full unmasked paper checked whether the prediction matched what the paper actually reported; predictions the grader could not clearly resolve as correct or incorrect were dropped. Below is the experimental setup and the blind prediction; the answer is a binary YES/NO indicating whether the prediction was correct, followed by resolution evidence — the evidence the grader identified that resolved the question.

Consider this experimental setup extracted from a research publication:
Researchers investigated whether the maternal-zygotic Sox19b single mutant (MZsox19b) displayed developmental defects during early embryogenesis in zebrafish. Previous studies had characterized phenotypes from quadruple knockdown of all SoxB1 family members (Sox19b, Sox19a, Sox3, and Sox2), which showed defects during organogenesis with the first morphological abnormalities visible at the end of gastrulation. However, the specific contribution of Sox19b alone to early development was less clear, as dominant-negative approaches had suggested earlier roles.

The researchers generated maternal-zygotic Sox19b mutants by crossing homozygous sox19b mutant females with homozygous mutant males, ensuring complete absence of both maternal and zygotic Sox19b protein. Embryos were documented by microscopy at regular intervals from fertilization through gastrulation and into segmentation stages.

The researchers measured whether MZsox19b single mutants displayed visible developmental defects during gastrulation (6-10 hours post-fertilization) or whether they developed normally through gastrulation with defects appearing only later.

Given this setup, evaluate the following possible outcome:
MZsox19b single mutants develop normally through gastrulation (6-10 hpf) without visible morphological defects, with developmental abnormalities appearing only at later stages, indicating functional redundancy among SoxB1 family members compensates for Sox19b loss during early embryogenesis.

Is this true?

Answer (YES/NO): NO